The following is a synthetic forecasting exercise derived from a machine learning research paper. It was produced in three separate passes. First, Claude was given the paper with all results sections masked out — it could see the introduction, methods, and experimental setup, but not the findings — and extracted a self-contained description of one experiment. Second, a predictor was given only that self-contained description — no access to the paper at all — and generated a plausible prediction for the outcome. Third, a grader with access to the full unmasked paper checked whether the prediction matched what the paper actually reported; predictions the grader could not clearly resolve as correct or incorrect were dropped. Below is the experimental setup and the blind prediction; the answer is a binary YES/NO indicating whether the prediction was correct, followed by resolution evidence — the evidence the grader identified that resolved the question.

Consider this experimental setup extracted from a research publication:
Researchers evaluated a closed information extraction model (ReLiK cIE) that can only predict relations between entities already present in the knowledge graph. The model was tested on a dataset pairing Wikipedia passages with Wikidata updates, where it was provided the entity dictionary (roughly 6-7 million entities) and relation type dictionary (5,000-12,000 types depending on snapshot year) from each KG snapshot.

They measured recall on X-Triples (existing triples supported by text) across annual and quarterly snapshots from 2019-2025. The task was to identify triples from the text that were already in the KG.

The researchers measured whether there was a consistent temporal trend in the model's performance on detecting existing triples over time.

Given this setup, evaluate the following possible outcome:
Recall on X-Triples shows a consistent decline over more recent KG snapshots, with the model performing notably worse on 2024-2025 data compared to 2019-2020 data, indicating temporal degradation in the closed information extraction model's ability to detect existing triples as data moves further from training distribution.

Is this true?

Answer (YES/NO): NO